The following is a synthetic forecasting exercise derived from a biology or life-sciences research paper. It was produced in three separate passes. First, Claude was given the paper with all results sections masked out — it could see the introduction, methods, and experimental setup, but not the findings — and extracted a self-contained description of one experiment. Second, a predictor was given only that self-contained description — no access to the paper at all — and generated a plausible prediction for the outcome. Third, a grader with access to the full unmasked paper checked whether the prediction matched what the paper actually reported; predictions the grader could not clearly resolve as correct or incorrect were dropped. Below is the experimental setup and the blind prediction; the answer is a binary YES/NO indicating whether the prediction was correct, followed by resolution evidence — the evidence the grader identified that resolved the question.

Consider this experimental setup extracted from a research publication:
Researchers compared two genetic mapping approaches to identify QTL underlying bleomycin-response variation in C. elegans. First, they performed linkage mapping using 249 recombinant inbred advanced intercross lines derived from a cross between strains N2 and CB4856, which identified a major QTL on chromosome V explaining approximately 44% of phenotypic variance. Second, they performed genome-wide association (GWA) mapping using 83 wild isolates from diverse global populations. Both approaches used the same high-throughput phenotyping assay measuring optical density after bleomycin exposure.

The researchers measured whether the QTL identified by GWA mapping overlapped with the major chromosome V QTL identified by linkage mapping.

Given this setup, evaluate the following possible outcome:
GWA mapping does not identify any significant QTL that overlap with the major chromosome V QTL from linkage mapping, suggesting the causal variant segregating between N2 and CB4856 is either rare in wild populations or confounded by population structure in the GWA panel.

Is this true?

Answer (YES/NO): YES